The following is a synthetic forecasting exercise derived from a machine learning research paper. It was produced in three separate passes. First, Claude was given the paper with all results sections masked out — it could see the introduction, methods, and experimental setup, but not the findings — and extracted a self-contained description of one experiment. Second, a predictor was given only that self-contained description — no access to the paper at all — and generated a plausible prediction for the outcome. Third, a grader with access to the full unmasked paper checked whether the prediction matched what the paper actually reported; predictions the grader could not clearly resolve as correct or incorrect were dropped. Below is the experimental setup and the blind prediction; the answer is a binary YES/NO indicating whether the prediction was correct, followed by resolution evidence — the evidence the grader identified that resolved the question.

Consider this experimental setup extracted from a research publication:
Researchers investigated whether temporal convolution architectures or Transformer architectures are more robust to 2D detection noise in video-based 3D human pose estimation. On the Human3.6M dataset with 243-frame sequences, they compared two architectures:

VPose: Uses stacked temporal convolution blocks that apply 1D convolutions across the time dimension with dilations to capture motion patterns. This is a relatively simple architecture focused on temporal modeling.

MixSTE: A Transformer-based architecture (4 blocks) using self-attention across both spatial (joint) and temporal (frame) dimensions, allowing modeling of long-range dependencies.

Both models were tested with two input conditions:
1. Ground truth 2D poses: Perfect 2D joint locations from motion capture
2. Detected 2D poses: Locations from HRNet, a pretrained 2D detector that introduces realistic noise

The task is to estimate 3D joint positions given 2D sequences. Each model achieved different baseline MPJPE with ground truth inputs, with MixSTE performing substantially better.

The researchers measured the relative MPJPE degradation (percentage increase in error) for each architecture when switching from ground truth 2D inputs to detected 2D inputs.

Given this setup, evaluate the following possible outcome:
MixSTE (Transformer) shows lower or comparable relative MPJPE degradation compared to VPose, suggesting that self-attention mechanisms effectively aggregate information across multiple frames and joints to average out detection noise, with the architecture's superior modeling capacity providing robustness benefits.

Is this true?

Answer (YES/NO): NO